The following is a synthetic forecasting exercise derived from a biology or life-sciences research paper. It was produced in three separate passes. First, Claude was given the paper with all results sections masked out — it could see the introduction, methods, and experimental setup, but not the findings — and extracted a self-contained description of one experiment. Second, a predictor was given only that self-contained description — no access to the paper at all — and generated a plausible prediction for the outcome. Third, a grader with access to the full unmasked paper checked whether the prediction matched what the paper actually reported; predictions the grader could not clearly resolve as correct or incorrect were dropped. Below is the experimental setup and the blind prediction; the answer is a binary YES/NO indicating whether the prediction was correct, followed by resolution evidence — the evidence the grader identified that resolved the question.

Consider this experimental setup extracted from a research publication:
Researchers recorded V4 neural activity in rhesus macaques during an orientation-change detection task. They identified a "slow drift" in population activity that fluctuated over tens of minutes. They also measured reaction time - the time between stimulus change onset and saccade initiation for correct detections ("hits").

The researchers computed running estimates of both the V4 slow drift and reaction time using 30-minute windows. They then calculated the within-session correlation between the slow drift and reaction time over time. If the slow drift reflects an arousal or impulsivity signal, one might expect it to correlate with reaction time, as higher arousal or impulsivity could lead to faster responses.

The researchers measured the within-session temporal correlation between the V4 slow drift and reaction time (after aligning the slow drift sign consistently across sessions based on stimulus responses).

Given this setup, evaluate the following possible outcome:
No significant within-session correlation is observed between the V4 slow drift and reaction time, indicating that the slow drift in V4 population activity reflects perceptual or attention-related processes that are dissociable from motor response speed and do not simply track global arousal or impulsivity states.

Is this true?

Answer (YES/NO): NO